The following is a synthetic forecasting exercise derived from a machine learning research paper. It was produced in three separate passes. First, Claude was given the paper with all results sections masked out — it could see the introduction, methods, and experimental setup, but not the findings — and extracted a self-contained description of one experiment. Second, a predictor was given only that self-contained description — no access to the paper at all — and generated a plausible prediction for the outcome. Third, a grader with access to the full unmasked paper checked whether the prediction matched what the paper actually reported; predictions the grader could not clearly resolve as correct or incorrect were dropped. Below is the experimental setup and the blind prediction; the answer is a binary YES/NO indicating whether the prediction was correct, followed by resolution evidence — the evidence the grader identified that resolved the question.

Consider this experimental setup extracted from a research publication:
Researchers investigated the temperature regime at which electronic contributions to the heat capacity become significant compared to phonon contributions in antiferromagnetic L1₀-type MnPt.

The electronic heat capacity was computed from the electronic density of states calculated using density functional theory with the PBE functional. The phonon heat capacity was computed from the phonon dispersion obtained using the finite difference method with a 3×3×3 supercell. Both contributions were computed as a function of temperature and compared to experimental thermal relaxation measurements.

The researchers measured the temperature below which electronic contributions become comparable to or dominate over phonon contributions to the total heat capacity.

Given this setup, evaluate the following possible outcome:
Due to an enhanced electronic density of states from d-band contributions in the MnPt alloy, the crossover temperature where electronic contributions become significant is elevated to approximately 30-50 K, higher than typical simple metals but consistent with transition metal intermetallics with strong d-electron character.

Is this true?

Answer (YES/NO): NO